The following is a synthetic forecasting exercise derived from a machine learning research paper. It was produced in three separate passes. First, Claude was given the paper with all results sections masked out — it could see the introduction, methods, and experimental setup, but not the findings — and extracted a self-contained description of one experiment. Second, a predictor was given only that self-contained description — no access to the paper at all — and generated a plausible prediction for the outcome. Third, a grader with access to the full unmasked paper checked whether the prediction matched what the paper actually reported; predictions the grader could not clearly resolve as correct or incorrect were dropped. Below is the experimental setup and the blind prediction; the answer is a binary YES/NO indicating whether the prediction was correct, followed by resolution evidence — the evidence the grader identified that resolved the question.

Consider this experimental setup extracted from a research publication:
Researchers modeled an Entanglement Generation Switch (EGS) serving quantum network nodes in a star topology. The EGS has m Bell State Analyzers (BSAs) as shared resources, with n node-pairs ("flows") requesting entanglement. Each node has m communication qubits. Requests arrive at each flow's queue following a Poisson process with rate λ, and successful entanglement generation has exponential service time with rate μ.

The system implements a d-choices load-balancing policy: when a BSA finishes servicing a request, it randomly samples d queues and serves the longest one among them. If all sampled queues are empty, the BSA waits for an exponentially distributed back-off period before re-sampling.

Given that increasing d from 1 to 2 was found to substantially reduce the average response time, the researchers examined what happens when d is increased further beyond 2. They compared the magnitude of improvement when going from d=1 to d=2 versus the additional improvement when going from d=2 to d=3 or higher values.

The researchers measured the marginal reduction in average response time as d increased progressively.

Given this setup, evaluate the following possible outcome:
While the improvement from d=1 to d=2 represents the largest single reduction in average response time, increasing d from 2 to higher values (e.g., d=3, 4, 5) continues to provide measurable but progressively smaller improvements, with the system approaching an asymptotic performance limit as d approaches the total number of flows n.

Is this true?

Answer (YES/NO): YES